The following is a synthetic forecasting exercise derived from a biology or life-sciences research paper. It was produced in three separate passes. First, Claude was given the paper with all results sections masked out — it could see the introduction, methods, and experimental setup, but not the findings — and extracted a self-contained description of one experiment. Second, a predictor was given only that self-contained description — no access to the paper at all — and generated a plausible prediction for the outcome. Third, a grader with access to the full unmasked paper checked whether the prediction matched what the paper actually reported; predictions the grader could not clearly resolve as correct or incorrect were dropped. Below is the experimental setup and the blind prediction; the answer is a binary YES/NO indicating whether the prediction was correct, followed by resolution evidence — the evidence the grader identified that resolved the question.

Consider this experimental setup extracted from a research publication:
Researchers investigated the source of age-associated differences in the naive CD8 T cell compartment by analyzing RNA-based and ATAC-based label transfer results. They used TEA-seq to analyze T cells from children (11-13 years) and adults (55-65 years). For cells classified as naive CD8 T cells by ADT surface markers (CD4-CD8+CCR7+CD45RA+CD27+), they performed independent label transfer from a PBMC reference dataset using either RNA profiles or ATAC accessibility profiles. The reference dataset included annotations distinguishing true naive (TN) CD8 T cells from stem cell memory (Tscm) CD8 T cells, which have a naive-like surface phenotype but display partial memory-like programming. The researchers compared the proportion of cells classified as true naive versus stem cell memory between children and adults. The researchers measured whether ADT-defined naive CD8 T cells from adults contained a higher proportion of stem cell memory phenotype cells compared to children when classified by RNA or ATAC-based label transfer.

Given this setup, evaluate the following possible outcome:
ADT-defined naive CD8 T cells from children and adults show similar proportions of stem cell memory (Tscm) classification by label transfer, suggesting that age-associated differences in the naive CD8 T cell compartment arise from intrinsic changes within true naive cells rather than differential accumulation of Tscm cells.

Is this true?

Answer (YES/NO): NO